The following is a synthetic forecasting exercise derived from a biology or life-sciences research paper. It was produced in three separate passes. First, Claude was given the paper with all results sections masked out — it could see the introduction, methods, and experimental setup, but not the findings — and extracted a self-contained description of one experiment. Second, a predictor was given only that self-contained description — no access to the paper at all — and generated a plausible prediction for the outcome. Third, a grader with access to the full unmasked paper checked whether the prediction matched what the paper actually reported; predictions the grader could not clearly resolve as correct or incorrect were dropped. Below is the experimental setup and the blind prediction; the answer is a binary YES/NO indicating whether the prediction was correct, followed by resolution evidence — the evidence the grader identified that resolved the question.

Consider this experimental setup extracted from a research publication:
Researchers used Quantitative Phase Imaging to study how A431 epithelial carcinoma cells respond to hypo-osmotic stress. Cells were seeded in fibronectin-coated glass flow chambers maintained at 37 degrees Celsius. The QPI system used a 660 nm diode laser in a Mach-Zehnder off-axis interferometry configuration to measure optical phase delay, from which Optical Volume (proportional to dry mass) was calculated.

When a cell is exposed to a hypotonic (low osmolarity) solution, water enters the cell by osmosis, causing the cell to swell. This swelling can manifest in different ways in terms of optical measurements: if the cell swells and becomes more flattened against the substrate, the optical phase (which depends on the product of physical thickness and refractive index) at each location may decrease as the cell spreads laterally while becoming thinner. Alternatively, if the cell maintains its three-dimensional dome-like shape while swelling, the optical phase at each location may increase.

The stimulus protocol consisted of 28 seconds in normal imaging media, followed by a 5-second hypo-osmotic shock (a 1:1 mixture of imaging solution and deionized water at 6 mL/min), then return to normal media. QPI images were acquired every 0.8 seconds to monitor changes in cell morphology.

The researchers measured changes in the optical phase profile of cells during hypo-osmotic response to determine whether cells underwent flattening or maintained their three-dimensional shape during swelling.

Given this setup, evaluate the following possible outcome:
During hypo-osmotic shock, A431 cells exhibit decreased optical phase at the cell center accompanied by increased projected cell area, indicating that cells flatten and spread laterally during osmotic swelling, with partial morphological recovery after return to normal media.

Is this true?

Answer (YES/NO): NO